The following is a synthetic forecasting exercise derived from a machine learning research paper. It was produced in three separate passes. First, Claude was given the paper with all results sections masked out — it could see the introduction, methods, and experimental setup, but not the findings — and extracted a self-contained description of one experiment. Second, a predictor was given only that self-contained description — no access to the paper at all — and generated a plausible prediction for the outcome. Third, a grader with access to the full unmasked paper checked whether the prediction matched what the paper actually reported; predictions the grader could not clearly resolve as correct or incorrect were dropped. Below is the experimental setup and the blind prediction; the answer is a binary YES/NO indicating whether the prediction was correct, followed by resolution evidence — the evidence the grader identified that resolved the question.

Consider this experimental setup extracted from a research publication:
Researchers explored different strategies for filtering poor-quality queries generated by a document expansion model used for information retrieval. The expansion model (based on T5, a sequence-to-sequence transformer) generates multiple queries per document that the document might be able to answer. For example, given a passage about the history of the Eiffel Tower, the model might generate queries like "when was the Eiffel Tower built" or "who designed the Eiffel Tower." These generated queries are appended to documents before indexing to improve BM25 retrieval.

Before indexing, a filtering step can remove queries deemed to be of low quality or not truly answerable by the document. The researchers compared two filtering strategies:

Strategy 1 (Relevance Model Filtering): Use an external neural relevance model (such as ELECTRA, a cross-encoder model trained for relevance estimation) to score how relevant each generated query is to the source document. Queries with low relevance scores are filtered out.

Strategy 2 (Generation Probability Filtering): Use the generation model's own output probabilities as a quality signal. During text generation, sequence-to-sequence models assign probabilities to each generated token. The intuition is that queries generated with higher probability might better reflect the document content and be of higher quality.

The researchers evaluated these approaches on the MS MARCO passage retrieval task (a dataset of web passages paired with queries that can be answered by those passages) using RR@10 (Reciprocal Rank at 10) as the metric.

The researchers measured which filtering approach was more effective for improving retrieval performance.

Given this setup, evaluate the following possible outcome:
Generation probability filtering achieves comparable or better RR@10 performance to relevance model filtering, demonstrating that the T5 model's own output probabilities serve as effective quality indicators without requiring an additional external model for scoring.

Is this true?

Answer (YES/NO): NO